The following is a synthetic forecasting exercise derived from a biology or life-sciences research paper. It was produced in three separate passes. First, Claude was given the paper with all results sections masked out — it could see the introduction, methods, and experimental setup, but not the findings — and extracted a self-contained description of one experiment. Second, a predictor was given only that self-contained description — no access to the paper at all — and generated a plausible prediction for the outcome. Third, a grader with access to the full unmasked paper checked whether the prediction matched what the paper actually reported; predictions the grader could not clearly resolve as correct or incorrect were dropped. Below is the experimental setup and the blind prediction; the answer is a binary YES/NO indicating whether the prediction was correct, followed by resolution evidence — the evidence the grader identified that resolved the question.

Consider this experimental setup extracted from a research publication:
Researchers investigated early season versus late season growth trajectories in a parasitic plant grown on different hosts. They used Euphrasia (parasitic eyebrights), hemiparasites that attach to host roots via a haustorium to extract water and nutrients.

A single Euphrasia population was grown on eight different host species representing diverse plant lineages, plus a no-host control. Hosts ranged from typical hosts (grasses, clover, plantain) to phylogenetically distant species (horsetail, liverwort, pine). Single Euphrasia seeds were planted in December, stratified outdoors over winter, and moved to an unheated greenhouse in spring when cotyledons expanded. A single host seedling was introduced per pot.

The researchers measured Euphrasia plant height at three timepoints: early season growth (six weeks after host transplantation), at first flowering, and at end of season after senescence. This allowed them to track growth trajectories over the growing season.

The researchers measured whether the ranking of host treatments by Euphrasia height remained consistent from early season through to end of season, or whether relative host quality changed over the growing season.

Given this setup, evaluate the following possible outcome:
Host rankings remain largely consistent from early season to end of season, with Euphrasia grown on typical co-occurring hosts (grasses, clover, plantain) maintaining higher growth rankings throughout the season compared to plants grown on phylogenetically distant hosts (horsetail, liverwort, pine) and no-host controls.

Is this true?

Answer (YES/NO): NO